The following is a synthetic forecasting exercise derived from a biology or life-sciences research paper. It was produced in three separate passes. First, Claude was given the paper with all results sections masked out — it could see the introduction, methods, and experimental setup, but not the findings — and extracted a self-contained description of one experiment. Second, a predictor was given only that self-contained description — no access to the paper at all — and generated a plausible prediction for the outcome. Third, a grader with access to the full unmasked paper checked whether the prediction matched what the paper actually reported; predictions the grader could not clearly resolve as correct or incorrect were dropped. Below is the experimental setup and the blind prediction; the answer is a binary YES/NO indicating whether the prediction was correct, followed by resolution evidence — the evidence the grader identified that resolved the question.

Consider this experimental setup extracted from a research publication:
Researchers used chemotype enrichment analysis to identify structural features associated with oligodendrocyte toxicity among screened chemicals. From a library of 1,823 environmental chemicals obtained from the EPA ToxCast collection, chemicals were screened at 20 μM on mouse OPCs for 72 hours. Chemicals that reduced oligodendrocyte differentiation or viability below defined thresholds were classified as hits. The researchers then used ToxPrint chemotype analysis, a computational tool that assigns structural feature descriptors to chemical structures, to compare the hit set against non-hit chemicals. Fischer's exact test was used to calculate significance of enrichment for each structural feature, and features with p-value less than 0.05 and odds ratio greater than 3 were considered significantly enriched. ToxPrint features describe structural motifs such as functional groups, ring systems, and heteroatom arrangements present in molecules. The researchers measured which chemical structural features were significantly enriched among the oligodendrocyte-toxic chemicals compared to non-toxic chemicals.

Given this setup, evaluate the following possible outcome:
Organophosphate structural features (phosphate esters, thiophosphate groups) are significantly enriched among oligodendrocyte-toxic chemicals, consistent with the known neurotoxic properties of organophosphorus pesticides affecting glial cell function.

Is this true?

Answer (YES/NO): YES